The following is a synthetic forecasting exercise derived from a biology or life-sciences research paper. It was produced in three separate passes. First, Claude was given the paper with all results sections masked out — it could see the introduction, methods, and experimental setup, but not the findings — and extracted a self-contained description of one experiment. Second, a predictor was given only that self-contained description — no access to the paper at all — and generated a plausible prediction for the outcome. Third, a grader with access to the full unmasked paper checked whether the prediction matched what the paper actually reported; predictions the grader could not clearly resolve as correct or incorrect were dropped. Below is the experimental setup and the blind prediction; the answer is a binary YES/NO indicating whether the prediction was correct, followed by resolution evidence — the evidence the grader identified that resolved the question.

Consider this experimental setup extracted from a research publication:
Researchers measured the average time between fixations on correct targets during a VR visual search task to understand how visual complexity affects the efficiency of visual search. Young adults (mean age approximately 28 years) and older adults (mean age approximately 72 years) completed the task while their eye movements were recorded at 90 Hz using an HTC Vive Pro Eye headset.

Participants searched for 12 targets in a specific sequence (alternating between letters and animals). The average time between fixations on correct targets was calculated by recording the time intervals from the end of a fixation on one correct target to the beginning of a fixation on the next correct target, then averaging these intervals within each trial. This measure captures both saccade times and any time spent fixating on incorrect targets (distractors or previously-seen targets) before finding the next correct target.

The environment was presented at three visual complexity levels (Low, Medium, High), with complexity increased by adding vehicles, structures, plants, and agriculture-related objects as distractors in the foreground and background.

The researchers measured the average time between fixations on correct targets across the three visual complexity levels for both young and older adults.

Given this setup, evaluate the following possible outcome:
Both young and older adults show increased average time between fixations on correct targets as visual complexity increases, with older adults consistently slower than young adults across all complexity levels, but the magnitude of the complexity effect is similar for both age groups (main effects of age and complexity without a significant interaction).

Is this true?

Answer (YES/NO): NO